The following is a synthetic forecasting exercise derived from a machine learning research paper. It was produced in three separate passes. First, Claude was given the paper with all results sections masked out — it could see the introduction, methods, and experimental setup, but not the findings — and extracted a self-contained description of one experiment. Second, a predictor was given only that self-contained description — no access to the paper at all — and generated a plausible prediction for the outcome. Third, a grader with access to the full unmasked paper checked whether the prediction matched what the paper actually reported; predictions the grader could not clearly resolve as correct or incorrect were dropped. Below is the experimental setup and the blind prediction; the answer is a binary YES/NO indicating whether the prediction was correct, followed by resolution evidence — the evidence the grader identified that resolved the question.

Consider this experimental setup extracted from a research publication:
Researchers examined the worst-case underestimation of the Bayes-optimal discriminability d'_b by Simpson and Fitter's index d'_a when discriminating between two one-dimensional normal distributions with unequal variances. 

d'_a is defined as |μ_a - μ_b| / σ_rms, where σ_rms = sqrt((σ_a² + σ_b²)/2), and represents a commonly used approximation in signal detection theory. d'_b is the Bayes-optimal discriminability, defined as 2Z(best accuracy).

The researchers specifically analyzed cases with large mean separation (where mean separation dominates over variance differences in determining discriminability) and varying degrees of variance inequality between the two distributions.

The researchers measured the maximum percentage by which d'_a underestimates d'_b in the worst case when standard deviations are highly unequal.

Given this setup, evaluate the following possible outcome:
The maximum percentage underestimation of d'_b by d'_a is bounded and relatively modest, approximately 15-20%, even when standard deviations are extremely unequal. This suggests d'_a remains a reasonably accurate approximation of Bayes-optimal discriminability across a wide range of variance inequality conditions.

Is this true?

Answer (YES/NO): NO